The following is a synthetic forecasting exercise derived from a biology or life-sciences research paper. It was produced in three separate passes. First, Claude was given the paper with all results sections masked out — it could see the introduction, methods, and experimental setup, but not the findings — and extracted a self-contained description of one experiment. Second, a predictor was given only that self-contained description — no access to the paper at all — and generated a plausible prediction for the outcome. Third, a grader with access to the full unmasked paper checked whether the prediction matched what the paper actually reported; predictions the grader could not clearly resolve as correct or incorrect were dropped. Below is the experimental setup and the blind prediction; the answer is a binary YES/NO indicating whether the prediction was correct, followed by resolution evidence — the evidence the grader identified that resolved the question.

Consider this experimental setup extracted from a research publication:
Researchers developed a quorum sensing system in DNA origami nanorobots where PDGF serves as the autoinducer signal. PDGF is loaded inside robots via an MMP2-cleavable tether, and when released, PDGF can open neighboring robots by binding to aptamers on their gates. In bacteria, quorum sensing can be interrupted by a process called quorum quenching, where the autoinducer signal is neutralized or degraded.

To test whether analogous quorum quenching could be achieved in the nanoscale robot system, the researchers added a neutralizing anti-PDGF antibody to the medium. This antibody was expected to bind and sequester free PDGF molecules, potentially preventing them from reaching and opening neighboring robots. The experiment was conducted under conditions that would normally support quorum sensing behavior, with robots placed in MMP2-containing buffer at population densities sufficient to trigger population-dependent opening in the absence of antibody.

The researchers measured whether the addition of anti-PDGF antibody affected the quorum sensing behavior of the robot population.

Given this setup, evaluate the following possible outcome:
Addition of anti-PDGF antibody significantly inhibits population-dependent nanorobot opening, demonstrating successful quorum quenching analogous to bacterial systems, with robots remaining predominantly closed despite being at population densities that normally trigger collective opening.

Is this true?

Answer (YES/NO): YES